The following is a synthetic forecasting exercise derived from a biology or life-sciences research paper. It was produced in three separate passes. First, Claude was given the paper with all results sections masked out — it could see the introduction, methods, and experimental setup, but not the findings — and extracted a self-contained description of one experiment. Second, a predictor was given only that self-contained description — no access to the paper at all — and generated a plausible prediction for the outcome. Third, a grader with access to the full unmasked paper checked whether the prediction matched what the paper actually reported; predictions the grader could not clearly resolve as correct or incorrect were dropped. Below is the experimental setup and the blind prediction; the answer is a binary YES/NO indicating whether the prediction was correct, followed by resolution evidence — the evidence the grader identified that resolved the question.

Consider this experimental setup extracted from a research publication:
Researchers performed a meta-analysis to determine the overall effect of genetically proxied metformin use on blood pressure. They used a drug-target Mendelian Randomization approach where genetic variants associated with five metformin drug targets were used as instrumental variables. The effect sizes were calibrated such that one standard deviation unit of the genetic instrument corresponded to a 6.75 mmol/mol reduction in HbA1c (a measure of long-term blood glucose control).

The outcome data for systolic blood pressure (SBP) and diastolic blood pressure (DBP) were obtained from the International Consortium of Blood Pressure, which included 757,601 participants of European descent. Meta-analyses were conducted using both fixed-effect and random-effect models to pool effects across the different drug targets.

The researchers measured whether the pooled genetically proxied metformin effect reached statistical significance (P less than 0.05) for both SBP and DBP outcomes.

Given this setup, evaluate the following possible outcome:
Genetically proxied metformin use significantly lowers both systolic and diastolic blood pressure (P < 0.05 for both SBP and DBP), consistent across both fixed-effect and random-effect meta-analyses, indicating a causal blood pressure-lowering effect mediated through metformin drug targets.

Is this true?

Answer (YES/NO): NO